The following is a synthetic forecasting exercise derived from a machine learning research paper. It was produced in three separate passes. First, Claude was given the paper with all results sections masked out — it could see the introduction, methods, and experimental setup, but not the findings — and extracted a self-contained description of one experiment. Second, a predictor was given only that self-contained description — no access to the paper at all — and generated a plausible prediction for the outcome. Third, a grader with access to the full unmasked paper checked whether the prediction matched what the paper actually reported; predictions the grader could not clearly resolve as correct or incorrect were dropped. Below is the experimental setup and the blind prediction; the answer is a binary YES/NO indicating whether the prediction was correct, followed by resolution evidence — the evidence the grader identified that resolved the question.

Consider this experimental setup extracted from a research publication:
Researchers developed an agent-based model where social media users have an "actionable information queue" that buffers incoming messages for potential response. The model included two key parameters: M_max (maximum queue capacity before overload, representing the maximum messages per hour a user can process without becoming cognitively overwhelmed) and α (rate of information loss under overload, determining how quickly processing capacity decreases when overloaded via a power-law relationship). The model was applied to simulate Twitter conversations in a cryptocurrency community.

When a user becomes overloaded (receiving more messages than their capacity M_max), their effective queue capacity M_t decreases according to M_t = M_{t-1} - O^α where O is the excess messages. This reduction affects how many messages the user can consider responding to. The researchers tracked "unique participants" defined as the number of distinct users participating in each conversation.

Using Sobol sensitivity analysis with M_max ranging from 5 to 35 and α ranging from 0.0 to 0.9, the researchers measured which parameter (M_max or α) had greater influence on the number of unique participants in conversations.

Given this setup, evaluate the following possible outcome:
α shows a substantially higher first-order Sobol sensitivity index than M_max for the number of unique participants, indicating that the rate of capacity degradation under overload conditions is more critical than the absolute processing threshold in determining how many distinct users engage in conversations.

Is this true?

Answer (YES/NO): NO